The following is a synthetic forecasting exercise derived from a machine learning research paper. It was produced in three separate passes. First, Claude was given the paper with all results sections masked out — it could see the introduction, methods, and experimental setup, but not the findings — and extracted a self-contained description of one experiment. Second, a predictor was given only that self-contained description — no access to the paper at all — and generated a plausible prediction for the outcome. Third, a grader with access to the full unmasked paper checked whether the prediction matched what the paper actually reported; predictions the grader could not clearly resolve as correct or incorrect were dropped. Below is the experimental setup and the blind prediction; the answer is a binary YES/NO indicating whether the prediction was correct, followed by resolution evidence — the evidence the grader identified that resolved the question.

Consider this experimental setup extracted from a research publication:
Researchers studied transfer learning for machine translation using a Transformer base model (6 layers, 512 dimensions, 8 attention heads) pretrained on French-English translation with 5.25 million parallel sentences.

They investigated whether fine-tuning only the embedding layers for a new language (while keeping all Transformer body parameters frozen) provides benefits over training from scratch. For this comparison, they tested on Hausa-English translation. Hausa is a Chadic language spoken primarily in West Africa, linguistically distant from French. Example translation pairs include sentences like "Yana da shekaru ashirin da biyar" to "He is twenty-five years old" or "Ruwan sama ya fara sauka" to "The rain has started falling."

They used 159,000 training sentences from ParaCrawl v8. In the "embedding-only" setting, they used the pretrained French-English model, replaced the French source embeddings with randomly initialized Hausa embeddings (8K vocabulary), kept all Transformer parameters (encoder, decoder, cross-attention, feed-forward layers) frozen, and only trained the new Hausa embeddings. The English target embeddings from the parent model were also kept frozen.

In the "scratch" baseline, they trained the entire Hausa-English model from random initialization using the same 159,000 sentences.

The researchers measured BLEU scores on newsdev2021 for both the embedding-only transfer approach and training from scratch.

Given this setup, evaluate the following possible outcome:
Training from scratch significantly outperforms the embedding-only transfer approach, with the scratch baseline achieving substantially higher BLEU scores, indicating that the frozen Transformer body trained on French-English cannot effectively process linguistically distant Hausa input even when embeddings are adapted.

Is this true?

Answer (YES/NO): NO